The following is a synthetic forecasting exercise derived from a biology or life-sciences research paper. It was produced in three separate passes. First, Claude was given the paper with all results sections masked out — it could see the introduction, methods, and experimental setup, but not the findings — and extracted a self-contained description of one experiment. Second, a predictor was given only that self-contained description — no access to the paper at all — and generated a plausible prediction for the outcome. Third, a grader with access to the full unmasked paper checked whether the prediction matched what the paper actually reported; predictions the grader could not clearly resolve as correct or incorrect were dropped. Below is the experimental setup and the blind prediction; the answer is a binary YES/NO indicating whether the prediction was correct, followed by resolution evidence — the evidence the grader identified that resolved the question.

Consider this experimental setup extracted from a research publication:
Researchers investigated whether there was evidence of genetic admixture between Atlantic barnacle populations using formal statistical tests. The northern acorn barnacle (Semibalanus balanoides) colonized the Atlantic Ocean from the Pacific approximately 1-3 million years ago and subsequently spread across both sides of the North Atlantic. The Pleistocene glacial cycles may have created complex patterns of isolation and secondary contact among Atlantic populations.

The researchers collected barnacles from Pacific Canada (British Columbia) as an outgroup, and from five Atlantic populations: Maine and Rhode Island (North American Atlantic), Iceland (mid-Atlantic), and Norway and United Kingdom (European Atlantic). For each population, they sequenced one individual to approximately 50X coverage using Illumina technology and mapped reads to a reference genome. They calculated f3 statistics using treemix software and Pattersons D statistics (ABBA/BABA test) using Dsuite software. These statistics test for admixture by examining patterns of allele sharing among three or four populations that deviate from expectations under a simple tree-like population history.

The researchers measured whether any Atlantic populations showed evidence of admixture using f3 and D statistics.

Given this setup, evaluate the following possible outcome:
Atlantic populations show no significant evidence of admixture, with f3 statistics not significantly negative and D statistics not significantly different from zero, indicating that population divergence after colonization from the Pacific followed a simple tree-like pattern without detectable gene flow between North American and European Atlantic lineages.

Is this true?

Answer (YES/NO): NO